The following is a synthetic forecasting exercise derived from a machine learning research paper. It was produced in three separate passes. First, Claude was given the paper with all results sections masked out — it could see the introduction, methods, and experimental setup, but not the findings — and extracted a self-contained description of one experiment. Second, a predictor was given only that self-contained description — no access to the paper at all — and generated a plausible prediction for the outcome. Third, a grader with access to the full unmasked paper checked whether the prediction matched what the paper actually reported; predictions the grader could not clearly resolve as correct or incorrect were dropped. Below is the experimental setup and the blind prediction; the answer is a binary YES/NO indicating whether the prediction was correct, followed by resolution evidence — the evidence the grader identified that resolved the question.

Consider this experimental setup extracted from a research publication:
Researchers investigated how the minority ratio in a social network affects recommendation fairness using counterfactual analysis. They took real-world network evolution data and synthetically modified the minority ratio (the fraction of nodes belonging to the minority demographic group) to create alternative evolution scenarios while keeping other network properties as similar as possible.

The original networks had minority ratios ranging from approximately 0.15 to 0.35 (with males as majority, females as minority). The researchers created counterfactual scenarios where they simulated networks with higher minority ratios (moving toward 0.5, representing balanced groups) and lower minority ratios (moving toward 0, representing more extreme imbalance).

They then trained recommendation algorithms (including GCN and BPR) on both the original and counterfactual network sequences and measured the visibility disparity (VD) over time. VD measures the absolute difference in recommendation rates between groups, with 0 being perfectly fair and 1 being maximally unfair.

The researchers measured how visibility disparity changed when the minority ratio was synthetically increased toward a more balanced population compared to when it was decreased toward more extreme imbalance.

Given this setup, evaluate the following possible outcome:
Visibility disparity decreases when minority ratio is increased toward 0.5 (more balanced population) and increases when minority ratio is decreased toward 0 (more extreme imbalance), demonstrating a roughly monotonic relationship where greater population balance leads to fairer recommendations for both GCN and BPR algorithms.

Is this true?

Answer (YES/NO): YES